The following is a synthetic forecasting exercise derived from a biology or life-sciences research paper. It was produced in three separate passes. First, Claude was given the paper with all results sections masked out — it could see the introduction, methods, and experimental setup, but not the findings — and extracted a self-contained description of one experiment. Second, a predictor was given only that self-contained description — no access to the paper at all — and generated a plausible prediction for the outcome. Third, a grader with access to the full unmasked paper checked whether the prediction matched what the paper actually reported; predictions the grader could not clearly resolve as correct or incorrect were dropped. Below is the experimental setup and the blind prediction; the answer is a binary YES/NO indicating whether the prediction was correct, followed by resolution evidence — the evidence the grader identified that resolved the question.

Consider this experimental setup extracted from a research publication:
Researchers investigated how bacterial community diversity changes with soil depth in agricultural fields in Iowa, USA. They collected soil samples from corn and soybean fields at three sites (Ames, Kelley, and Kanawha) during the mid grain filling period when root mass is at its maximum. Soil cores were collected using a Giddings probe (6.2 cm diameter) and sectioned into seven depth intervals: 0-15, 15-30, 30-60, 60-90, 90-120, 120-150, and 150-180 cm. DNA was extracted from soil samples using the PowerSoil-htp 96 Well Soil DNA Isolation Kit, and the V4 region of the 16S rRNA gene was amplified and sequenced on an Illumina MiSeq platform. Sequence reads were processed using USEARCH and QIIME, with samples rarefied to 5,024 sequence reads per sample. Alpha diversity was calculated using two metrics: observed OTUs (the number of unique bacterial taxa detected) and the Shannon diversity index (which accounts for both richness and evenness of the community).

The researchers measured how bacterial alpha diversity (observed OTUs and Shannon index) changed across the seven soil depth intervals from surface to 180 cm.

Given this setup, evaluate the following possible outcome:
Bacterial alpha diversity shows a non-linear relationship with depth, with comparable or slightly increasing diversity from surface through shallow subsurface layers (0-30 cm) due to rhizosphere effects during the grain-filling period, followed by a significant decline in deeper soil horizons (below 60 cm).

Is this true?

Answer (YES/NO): NO